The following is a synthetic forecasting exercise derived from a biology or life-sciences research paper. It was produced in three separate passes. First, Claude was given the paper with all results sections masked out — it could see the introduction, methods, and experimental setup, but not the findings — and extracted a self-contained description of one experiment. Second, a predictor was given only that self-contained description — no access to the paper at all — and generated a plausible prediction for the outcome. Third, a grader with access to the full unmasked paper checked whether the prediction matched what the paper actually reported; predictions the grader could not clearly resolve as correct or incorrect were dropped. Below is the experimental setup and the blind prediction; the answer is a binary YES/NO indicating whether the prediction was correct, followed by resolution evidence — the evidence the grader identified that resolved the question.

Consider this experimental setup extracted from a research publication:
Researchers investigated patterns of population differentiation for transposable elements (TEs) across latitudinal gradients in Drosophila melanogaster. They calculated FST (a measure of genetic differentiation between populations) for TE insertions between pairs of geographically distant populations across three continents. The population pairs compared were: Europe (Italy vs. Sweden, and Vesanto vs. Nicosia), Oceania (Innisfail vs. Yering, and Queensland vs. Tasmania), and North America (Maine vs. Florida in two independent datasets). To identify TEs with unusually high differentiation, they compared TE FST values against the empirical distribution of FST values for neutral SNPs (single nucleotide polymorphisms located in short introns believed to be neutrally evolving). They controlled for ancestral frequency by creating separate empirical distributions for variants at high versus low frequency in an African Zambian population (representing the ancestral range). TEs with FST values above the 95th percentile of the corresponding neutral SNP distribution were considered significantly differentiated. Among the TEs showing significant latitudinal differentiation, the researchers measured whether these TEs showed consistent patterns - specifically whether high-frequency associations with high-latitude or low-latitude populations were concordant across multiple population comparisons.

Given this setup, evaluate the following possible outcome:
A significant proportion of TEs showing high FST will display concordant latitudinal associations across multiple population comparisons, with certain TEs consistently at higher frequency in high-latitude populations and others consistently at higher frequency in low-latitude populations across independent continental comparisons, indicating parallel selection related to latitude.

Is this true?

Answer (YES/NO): NO